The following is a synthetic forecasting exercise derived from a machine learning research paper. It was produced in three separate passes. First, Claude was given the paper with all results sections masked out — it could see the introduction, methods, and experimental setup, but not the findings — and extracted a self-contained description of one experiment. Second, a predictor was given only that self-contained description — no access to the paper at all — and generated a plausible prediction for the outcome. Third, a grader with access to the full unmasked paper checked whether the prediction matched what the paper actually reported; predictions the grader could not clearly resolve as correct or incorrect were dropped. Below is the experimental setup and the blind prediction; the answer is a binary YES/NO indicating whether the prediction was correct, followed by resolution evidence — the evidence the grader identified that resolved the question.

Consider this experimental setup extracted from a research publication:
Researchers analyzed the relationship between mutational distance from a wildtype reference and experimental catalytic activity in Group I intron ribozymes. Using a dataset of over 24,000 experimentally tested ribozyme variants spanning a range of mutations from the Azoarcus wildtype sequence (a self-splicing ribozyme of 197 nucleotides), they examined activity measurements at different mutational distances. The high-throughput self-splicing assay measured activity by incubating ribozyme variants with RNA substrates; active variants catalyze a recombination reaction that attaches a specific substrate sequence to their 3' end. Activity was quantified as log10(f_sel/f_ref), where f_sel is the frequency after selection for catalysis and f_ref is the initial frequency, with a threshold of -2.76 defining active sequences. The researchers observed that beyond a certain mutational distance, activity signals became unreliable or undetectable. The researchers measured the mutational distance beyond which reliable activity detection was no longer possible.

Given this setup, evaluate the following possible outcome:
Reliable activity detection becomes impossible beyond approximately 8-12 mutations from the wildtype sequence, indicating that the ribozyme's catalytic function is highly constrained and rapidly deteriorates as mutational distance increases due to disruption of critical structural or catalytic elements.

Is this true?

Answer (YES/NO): NO